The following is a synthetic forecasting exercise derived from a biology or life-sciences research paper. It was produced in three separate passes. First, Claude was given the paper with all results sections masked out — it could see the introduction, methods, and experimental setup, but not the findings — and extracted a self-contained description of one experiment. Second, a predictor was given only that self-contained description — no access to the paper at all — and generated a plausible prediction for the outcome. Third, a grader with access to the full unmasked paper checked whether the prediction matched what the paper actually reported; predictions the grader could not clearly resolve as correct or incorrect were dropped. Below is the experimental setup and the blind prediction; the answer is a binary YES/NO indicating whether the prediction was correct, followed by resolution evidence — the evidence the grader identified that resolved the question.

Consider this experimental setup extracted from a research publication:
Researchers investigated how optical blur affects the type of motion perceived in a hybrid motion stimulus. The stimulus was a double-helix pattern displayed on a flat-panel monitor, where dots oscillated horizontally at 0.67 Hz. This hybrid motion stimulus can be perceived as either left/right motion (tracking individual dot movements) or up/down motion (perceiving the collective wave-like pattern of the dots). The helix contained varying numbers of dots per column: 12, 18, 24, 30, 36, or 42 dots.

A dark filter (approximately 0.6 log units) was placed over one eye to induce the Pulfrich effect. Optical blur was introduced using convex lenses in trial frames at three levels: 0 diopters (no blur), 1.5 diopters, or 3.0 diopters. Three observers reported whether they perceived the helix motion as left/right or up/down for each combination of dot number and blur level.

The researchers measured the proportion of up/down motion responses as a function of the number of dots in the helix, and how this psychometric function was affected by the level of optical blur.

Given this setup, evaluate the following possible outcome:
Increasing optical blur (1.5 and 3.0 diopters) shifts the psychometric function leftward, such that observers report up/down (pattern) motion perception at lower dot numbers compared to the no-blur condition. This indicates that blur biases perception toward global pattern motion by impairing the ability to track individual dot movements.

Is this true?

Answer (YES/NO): YES